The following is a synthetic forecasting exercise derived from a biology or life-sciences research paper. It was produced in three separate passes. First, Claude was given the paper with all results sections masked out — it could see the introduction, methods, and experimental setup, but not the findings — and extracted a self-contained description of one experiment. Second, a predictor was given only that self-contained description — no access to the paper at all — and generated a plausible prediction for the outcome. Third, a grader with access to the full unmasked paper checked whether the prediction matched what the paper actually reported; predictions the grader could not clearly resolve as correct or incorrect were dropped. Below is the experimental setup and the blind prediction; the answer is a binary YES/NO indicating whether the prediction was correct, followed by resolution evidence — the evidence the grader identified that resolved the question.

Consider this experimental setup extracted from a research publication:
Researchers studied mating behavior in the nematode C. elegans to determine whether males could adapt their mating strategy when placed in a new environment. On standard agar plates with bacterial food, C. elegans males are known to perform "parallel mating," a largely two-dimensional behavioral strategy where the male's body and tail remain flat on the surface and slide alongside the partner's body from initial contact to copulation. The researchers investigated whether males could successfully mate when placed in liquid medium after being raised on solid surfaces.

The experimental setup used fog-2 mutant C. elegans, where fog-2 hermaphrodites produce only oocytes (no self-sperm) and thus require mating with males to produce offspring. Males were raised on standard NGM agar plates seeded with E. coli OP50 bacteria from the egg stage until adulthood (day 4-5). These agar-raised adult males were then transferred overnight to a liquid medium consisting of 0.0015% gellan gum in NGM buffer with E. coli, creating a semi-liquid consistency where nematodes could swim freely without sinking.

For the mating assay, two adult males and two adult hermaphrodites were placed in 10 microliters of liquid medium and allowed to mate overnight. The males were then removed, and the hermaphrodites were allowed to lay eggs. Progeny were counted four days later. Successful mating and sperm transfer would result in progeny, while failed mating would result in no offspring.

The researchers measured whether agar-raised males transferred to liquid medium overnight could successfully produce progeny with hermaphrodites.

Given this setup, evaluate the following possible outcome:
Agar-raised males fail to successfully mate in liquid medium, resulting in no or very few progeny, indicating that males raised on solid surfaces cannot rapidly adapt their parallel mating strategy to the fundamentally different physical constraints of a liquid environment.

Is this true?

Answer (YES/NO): YES